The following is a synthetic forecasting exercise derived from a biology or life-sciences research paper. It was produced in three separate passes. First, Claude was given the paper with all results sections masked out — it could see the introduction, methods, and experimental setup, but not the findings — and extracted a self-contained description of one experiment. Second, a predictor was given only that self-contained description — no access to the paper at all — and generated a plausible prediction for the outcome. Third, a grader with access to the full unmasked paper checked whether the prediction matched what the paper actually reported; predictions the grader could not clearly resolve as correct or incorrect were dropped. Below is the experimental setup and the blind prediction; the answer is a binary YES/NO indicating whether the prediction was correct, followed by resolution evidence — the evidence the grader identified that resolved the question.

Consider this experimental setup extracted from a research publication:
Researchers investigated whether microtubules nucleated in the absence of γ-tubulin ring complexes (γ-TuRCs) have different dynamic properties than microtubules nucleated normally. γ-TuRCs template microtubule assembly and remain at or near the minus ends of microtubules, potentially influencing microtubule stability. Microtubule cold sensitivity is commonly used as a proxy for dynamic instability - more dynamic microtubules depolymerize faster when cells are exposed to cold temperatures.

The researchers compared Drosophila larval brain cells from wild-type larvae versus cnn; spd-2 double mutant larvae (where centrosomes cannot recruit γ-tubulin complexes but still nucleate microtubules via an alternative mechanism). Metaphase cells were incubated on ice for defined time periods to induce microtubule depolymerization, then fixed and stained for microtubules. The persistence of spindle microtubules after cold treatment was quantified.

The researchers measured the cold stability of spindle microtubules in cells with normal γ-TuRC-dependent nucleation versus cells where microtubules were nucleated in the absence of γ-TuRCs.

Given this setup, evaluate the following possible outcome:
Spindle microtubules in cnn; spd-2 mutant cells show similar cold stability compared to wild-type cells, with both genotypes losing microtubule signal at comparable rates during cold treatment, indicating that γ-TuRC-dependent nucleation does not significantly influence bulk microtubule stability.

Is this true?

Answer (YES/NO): NO